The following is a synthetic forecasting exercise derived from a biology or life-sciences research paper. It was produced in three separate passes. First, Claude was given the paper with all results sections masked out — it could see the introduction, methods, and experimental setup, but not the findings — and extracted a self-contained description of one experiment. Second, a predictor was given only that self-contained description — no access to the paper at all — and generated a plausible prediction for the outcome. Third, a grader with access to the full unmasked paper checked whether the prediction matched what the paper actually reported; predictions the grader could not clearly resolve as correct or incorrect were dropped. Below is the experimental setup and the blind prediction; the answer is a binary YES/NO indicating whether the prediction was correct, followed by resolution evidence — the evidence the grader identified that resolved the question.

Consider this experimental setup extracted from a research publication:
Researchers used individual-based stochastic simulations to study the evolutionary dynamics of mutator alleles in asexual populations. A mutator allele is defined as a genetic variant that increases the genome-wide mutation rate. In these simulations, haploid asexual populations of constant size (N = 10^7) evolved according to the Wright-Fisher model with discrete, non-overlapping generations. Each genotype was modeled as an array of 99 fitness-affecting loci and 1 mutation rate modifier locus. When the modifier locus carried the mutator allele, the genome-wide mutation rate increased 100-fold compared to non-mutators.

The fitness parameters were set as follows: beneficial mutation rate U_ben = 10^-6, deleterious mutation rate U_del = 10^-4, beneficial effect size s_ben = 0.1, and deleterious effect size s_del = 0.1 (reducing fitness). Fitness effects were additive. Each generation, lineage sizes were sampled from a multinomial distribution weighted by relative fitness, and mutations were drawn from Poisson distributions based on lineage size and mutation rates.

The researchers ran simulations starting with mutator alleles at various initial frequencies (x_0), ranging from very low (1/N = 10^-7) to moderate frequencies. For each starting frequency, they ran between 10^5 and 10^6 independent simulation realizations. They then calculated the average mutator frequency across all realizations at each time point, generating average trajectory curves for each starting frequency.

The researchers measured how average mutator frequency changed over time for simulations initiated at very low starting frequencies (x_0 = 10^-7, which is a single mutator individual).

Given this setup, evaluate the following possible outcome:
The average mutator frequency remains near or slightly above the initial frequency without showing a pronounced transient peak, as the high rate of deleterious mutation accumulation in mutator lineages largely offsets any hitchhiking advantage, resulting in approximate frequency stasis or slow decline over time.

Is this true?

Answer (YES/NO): NO